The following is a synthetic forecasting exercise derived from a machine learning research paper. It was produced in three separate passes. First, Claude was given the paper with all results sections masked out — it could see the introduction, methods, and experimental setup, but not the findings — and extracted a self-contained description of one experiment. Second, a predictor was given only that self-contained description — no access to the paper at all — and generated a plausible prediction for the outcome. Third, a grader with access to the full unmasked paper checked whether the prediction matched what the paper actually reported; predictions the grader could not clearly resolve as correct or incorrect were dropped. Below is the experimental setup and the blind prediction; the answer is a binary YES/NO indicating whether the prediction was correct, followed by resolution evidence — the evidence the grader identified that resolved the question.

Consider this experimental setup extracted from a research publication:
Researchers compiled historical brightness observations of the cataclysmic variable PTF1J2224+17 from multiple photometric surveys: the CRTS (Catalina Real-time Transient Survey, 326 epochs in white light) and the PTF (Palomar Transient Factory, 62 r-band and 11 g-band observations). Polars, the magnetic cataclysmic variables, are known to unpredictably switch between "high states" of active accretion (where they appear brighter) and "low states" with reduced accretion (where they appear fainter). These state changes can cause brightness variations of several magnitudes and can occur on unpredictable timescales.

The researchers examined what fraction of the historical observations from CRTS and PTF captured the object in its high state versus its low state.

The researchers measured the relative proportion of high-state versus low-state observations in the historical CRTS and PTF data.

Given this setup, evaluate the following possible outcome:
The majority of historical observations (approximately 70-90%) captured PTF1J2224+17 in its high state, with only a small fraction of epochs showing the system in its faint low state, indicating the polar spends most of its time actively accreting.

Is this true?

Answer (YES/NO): NO